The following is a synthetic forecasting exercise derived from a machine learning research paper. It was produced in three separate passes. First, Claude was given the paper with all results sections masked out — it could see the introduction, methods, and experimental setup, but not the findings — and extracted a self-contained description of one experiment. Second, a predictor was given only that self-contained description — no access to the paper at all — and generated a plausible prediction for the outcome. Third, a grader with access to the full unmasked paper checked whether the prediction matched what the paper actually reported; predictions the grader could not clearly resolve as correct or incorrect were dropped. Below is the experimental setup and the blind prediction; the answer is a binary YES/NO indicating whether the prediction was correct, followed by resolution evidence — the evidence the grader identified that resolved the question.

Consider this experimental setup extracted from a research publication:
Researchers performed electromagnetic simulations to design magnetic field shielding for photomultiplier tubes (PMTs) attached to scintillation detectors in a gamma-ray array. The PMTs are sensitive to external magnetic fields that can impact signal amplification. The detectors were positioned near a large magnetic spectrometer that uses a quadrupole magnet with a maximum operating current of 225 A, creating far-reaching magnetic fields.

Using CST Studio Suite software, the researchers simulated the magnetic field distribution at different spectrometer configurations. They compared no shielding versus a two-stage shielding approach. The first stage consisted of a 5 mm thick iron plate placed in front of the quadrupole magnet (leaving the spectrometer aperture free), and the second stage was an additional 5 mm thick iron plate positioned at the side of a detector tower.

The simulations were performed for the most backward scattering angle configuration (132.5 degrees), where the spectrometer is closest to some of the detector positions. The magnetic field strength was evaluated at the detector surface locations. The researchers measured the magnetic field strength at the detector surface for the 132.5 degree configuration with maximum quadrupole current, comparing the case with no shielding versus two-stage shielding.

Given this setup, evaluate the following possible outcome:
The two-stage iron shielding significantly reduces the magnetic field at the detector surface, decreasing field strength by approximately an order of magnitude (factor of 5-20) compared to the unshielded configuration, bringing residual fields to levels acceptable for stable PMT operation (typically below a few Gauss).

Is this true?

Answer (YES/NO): YES